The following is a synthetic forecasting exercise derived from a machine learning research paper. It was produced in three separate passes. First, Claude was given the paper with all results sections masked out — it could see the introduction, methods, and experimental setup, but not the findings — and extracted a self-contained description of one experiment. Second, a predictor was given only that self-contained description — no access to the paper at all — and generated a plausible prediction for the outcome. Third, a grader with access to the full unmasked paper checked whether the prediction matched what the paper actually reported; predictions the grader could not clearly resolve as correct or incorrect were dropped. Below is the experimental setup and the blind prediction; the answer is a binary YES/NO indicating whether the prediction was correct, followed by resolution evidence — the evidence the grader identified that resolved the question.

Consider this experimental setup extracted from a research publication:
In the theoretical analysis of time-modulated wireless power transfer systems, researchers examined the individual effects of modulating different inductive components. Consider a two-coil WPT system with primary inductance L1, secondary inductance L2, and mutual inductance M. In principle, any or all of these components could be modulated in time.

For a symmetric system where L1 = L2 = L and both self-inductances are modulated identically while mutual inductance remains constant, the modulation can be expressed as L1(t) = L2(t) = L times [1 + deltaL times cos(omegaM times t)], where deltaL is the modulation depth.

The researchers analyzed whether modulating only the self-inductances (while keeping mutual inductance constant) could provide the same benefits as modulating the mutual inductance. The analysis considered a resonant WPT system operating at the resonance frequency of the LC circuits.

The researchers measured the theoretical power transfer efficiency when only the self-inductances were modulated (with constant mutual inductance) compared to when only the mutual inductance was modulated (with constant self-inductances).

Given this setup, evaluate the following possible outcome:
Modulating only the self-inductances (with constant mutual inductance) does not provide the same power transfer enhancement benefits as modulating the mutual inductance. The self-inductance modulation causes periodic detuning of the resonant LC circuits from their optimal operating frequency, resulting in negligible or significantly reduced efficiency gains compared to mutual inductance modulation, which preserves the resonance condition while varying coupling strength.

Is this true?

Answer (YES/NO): NO